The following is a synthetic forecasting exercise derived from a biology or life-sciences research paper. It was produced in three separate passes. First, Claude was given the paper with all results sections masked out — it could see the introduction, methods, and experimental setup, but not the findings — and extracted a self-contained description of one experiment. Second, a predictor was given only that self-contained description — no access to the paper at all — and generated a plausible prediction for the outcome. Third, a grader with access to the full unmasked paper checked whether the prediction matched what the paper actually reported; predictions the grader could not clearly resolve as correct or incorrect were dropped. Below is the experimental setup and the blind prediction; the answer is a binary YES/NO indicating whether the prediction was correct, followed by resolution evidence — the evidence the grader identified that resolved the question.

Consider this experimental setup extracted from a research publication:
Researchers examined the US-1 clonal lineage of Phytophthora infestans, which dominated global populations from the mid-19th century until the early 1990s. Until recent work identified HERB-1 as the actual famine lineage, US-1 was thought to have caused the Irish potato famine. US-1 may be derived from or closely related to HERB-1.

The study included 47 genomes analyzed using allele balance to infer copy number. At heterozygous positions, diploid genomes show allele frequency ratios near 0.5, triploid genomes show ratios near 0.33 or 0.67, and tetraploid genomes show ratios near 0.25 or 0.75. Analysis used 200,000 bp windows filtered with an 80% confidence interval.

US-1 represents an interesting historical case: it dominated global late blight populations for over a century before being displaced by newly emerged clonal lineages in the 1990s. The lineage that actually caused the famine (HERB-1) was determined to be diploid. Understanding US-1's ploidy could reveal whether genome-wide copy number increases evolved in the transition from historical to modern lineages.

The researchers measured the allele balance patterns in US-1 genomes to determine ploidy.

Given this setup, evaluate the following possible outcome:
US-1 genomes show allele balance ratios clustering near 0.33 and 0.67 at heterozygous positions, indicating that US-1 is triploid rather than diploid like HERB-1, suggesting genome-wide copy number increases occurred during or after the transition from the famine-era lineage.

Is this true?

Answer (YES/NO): YES